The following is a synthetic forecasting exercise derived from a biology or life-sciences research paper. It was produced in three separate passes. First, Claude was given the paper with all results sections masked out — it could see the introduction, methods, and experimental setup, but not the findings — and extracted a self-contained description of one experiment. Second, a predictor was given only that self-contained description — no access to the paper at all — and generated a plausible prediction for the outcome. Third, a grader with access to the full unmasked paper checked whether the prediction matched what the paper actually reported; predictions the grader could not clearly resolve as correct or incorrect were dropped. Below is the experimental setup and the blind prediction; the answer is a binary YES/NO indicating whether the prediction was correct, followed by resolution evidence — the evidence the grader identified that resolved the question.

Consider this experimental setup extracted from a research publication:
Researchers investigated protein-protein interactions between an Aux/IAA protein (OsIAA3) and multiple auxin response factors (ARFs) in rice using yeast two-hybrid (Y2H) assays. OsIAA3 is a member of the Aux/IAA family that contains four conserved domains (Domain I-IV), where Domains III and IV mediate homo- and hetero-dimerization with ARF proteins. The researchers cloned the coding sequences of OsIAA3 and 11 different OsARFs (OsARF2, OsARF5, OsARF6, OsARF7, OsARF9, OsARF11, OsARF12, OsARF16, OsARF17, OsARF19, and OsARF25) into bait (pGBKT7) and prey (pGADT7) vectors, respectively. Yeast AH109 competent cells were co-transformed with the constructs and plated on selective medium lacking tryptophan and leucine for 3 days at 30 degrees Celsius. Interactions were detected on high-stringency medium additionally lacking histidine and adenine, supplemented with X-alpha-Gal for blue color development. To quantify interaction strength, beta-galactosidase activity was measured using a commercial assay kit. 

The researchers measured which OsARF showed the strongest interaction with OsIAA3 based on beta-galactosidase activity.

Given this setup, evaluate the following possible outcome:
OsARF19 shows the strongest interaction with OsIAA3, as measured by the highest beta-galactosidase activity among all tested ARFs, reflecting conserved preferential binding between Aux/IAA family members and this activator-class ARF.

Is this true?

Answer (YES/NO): NO